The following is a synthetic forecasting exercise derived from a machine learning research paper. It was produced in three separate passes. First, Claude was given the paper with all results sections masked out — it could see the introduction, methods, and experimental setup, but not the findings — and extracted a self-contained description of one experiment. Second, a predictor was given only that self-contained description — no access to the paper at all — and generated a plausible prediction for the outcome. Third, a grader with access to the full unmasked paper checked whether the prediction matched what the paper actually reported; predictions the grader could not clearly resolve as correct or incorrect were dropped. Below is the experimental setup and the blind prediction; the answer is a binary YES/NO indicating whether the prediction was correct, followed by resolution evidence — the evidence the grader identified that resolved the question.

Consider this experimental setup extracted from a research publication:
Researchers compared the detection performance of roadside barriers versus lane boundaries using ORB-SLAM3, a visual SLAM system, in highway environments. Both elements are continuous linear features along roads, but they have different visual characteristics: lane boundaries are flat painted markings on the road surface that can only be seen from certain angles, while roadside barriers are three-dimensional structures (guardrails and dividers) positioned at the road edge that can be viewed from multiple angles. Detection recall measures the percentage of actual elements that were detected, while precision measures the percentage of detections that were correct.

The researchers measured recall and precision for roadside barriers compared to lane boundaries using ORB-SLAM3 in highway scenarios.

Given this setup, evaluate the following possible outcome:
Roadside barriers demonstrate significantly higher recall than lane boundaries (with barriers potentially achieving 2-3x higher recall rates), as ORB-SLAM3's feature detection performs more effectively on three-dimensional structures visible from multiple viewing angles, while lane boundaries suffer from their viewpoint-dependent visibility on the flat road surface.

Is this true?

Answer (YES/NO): NO